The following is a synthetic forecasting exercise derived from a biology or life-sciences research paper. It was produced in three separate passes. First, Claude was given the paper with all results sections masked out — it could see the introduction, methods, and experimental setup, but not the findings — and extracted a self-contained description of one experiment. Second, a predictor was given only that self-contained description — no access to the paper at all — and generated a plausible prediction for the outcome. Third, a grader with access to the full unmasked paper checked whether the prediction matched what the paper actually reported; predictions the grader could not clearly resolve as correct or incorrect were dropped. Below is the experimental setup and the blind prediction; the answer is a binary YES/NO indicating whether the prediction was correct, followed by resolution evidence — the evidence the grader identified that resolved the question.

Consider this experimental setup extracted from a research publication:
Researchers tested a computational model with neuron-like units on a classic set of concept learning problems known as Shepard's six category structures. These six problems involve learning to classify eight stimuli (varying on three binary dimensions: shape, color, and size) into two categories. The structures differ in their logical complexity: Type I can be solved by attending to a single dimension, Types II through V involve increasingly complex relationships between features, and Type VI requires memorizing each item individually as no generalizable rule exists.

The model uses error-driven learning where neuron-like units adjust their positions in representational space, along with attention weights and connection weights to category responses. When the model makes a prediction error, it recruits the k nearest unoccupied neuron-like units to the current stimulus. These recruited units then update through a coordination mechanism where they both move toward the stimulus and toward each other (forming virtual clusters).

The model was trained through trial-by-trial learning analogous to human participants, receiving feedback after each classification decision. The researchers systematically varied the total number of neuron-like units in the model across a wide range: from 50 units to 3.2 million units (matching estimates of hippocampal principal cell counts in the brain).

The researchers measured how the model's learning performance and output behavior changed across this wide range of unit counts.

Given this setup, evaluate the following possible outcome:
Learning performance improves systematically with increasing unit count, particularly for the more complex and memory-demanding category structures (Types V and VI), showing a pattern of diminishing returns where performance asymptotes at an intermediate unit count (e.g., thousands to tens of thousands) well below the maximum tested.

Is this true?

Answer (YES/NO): NO